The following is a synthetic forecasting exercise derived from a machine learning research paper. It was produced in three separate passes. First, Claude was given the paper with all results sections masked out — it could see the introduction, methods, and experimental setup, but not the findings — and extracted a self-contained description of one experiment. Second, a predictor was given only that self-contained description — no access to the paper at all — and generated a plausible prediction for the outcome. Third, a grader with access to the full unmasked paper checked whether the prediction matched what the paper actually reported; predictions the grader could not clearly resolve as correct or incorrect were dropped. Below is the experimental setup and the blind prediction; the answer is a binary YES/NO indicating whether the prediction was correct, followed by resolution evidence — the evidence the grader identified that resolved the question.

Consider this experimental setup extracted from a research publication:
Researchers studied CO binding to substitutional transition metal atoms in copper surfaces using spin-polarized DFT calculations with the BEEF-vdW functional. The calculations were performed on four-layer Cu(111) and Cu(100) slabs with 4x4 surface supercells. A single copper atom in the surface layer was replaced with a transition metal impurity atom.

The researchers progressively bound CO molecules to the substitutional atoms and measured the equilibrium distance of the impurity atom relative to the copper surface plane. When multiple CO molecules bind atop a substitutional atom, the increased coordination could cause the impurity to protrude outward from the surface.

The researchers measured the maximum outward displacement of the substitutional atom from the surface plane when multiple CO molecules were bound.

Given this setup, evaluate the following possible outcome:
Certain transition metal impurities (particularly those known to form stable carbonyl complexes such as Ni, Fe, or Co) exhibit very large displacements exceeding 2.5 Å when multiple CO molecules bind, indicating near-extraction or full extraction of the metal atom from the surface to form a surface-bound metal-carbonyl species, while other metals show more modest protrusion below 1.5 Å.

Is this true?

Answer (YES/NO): NO